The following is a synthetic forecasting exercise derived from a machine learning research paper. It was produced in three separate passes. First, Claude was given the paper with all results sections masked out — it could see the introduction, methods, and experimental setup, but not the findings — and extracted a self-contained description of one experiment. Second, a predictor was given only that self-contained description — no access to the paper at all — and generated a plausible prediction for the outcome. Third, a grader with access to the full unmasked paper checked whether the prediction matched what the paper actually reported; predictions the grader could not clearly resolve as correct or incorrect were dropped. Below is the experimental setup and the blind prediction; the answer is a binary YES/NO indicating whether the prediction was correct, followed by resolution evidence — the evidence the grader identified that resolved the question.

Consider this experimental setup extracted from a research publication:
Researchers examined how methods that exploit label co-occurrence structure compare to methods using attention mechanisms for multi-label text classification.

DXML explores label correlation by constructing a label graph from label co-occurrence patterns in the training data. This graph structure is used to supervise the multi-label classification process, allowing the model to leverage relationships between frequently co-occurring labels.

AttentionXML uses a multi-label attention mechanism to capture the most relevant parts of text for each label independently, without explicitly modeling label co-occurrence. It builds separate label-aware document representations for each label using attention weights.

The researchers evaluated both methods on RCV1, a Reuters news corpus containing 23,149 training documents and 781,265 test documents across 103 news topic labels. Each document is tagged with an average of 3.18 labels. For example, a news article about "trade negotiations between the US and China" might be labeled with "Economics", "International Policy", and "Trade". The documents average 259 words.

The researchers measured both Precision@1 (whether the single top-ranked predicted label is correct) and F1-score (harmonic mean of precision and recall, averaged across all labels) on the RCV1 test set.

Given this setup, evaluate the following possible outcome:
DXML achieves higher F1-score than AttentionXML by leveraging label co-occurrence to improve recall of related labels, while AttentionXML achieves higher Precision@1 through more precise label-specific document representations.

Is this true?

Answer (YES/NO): NO